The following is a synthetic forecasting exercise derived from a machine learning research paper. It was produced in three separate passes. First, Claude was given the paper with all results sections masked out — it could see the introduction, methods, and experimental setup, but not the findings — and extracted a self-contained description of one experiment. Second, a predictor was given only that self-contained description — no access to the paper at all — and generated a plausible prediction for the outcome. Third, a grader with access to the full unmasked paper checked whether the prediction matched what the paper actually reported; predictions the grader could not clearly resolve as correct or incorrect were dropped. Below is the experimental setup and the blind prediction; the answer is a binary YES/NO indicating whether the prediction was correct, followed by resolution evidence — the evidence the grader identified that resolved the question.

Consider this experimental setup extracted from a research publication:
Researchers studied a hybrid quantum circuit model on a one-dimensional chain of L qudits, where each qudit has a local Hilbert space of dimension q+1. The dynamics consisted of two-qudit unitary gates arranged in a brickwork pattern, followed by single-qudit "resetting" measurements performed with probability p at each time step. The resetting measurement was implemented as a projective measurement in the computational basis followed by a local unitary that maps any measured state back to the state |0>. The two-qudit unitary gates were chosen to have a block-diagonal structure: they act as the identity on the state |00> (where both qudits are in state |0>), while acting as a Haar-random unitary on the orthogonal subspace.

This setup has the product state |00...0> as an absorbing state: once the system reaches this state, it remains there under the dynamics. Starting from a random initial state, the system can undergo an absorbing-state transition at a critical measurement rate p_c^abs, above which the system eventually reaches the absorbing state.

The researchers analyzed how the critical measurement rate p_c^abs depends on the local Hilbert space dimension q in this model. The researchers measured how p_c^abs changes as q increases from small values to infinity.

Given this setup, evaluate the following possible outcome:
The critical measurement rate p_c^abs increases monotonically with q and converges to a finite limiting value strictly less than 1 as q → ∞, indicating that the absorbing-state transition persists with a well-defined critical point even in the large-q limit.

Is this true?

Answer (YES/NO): YES